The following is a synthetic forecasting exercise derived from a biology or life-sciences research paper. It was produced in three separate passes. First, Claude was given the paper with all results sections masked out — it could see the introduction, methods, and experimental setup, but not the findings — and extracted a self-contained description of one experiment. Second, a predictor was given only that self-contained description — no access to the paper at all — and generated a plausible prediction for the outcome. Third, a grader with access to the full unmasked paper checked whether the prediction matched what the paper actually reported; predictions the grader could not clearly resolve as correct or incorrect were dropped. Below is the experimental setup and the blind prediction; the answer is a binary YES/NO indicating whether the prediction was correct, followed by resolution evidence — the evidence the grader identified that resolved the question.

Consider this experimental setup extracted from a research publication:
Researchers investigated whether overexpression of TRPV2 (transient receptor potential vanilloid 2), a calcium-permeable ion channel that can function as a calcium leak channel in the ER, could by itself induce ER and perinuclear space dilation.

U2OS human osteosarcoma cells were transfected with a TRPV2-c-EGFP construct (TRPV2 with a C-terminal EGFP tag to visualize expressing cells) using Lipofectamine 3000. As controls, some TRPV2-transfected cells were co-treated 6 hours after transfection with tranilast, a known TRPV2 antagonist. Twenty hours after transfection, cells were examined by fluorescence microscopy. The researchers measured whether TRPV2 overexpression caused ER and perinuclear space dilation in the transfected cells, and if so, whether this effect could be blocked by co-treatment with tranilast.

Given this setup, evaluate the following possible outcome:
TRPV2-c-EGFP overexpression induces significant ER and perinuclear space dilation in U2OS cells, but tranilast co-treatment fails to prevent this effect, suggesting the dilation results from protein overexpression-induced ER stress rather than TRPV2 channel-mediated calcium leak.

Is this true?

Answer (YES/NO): NO